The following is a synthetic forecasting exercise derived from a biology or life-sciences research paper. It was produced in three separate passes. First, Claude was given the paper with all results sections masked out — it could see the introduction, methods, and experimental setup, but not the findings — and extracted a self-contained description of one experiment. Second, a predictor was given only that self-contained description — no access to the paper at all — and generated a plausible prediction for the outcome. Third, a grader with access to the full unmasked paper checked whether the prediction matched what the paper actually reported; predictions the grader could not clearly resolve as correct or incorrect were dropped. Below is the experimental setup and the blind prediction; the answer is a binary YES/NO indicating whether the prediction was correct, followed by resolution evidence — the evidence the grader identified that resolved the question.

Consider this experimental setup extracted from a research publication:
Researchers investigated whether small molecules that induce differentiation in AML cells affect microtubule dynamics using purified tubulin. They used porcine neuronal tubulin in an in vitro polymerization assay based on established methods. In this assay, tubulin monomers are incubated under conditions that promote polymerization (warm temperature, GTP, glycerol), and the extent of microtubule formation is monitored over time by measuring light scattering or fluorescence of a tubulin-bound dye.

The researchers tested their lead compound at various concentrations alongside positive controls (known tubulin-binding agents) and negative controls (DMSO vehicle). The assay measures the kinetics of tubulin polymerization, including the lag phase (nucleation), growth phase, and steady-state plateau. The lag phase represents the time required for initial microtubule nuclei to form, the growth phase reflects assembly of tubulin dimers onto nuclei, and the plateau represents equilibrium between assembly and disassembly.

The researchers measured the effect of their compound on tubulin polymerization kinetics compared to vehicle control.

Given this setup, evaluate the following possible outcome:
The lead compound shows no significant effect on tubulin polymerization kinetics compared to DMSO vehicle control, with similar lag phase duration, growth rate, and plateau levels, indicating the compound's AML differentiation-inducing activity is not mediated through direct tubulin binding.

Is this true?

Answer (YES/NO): NO